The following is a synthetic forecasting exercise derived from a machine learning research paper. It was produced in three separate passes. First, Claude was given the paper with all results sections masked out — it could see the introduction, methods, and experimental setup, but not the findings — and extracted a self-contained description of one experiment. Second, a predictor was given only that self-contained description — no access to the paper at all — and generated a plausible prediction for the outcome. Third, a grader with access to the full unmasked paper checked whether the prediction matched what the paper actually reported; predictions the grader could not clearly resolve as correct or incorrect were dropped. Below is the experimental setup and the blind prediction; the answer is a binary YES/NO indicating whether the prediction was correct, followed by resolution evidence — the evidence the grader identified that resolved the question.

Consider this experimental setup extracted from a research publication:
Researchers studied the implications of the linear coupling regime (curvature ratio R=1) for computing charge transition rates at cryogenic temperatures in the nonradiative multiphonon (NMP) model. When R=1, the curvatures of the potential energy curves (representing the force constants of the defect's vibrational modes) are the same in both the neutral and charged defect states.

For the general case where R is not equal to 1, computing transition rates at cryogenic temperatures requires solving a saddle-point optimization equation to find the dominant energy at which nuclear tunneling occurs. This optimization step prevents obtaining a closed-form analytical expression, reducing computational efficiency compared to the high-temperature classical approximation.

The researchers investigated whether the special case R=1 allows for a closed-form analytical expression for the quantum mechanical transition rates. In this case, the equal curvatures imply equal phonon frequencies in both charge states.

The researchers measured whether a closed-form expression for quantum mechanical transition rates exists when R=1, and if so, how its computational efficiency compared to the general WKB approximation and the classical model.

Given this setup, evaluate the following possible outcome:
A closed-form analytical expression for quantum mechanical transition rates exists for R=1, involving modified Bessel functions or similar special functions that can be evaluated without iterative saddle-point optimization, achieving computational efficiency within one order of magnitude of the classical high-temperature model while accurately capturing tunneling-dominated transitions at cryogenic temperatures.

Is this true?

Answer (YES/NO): YES